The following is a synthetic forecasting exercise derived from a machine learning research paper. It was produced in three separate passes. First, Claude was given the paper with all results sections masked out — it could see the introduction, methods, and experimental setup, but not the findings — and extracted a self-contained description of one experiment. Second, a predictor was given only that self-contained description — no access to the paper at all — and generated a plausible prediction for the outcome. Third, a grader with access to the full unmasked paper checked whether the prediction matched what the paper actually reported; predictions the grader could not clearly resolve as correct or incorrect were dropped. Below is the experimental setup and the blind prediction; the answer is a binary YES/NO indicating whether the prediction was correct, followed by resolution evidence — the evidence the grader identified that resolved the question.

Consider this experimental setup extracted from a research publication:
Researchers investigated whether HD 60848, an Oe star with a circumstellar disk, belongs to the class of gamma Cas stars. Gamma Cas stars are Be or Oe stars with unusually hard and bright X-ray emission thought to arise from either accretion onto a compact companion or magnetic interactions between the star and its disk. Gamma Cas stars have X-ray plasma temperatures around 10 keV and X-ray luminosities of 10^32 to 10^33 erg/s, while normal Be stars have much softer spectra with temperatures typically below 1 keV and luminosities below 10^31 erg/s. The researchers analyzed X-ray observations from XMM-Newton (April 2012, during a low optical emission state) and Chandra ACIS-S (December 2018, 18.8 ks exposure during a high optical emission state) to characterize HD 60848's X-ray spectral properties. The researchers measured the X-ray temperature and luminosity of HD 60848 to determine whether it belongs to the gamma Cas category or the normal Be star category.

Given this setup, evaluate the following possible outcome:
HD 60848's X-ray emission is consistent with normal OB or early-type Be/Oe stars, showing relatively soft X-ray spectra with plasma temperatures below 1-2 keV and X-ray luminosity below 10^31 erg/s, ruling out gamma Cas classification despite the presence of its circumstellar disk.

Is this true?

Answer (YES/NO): YES